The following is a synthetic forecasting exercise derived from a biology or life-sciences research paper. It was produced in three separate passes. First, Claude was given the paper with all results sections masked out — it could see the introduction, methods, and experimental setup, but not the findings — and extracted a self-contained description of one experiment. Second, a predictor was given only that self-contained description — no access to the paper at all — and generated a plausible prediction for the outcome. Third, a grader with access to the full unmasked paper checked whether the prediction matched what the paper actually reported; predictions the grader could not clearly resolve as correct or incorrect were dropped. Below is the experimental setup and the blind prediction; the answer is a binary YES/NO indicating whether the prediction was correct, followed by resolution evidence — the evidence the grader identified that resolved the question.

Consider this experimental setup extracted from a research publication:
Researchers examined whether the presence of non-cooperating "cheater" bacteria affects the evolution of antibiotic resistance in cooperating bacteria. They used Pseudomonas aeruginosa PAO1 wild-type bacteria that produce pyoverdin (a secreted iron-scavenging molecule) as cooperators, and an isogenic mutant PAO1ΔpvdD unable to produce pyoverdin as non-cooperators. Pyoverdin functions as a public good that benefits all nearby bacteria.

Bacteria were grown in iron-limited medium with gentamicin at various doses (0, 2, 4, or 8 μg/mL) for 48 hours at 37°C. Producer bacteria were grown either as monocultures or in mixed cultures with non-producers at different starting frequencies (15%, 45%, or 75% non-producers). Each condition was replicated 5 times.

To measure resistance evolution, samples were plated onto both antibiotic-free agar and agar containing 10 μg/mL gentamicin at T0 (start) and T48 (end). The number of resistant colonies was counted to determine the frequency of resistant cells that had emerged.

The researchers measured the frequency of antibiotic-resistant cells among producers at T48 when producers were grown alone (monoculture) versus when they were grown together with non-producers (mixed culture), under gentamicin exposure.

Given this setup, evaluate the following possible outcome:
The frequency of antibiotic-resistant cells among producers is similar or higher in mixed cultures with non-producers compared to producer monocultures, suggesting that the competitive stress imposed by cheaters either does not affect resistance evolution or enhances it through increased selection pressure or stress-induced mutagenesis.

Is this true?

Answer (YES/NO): YES